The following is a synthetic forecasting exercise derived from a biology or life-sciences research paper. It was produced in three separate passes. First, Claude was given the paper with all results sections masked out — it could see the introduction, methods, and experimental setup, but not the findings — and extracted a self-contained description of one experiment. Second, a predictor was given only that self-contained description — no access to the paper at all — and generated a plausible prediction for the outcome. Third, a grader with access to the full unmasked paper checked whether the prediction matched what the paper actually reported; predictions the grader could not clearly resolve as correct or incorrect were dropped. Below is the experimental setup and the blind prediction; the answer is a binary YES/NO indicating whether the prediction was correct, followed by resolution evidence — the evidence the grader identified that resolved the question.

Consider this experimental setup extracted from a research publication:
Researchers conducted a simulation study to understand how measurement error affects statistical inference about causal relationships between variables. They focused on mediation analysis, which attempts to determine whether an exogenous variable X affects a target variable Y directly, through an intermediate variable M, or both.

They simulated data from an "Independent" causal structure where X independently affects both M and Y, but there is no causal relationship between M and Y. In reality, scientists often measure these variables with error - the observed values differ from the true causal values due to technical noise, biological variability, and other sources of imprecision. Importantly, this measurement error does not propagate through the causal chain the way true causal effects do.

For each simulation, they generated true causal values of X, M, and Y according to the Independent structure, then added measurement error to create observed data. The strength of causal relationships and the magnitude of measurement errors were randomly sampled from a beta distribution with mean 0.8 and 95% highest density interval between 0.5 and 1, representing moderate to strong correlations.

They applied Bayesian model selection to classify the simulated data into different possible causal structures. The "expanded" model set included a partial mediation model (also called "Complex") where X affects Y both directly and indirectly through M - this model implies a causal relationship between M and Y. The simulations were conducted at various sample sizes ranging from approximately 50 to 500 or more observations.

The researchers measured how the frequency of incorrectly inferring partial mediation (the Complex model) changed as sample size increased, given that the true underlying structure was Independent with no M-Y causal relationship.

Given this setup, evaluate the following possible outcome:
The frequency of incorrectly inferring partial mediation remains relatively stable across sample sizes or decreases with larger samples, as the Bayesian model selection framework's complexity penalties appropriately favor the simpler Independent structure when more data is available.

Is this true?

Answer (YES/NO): NO